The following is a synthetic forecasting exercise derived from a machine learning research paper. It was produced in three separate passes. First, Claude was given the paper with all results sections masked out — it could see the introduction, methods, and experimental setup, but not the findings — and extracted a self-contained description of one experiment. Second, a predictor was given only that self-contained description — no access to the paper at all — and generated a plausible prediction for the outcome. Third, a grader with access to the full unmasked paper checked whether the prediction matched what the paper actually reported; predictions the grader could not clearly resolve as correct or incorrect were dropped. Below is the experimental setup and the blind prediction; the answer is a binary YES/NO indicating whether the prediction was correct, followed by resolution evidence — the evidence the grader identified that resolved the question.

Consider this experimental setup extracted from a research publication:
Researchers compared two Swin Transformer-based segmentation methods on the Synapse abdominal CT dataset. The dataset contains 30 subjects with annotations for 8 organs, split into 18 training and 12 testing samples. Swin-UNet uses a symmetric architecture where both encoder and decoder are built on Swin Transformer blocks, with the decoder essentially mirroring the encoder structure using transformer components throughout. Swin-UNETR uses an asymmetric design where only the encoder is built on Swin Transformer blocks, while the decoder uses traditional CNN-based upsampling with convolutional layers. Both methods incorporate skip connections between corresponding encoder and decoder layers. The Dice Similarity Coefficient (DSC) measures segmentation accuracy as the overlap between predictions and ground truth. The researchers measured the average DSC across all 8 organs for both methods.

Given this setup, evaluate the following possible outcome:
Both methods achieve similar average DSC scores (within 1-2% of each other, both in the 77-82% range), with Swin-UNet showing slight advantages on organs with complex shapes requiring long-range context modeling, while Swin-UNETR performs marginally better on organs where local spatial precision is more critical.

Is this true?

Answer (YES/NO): NO